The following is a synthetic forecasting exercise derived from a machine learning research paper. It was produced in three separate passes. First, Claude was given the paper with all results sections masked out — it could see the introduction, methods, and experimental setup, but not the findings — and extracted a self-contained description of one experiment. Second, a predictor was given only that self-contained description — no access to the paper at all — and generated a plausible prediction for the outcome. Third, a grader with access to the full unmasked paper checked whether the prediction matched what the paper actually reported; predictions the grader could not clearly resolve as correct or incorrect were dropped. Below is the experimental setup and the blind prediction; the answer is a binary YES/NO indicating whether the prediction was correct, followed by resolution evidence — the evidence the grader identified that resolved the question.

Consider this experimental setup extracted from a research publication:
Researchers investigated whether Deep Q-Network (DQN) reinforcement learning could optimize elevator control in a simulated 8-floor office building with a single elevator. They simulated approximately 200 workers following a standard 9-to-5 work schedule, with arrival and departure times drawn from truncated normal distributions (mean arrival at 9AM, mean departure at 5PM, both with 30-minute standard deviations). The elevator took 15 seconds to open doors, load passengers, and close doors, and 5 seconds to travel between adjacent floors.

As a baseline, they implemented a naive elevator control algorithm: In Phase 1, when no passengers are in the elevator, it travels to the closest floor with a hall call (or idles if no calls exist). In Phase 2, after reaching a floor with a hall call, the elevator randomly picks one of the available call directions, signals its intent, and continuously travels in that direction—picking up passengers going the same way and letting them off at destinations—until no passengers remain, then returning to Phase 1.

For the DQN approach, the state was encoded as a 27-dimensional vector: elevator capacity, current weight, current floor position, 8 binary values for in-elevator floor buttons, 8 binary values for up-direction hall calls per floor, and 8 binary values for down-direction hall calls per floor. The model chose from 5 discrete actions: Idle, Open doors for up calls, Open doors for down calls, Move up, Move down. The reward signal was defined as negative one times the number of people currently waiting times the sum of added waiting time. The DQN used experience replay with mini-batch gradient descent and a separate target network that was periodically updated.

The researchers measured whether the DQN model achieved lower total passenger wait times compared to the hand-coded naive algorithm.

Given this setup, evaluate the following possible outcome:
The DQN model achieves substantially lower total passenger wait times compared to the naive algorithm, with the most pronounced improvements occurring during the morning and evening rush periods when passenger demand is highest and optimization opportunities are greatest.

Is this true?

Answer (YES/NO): NO